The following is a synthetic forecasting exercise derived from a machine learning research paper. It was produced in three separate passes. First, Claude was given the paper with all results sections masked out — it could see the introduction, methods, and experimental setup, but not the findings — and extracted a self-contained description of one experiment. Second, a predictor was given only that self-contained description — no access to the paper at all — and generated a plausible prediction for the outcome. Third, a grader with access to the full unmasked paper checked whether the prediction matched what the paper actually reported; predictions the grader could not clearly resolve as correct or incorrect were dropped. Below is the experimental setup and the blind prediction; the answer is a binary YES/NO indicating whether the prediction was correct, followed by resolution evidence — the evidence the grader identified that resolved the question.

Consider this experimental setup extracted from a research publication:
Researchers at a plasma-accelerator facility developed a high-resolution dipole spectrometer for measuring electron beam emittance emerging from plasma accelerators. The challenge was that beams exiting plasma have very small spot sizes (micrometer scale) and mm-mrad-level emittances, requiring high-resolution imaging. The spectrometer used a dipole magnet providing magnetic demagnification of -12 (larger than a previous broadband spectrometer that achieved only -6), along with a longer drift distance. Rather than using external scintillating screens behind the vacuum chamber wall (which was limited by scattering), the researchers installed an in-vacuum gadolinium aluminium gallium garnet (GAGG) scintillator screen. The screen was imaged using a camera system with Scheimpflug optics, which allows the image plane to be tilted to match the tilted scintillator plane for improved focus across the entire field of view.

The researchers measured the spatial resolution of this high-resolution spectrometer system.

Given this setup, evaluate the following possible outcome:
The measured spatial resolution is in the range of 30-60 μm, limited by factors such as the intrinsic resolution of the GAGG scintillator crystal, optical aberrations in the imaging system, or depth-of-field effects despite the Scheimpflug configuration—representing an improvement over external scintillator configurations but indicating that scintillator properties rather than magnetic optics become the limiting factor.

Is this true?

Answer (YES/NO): NO